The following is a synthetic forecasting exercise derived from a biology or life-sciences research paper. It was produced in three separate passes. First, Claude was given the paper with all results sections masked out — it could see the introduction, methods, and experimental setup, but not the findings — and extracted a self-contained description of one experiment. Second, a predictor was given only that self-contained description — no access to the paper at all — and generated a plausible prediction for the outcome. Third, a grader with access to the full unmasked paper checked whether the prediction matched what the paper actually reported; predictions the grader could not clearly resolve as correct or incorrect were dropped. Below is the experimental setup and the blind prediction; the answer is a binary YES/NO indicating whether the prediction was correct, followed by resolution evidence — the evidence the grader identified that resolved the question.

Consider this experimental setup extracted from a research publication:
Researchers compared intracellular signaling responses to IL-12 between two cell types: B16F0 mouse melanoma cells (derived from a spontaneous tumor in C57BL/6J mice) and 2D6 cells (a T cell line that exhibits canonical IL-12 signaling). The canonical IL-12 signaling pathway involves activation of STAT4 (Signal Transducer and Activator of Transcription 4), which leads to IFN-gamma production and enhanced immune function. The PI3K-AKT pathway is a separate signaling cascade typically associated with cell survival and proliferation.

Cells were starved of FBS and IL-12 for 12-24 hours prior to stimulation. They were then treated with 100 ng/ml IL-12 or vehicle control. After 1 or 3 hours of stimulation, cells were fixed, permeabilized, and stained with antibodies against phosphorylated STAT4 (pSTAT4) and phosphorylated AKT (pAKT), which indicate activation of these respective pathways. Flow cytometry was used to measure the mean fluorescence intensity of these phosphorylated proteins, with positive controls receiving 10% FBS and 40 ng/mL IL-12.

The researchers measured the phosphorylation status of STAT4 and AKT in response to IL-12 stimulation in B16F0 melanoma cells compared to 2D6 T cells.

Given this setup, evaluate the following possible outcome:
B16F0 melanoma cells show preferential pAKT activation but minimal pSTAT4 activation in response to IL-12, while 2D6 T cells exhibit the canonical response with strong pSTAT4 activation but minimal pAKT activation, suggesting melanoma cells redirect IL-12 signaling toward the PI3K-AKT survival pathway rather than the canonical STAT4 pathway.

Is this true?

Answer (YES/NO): YES